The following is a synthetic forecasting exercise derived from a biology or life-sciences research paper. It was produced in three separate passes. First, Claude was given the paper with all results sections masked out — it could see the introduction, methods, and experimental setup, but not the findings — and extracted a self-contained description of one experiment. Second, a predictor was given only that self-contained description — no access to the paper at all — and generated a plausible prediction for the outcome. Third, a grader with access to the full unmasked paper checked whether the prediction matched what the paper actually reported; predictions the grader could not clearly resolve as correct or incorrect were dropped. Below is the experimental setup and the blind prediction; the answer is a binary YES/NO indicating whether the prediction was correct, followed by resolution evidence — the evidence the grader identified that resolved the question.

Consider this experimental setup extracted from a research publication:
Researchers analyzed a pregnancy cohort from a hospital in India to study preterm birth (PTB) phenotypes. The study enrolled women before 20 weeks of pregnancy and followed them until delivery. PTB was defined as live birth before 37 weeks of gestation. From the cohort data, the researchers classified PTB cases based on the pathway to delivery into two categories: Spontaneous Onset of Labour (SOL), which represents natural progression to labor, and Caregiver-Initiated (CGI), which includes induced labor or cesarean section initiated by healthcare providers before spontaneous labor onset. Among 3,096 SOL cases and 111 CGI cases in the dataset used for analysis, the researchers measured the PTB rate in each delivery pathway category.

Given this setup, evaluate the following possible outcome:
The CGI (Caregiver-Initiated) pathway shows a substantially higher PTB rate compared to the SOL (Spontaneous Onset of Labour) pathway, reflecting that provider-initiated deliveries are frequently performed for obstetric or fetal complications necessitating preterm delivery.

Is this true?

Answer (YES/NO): YES